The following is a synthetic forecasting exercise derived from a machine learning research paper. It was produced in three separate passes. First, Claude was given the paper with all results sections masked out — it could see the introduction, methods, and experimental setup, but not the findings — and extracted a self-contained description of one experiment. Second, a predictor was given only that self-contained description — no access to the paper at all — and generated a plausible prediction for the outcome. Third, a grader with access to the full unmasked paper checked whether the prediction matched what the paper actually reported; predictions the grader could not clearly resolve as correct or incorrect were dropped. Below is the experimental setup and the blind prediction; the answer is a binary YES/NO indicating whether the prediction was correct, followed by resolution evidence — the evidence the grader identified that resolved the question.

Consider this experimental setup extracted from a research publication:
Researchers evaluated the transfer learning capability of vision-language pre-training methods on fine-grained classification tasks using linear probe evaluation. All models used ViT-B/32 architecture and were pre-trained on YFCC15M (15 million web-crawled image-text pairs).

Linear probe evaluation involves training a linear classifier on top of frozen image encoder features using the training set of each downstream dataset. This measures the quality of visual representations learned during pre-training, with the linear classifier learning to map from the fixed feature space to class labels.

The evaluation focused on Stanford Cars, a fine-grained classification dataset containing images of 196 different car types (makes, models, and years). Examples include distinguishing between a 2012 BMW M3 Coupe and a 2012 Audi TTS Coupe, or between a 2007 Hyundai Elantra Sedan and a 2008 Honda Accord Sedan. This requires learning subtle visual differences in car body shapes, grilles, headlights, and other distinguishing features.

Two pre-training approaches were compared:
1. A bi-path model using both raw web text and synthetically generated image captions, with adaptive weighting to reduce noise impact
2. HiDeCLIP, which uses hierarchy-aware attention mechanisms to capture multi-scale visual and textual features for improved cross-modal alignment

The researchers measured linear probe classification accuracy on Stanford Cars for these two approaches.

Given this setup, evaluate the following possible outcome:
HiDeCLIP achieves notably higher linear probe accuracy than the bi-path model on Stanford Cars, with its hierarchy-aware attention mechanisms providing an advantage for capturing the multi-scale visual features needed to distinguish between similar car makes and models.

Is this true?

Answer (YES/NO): YES